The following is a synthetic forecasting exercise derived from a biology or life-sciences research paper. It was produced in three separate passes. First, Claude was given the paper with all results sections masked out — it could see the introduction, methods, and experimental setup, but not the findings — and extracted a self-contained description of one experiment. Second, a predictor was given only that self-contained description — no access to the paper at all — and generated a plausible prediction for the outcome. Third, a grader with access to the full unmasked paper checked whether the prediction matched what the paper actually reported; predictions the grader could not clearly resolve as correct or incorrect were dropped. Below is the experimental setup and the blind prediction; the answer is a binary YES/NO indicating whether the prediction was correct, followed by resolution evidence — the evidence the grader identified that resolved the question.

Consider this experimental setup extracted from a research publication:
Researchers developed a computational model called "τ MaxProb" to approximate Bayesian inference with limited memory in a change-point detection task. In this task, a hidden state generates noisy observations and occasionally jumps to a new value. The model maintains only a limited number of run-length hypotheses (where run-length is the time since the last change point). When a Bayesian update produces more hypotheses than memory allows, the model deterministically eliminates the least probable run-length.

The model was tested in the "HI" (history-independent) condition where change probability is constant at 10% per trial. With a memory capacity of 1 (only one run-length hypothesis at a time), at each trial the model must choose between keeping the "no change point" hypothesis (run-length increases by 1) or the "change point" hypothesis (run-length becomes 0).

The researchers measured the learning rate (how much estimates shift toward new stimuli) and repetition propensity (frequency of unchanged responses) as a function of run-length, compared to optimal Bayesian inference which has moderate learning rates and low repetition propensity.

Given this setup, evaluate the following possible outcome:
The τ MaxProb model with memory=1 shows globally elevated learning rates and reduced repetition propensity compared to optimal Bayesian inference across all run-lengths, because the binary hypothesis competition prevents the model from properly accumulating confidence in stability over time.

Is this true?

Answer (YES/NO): NO